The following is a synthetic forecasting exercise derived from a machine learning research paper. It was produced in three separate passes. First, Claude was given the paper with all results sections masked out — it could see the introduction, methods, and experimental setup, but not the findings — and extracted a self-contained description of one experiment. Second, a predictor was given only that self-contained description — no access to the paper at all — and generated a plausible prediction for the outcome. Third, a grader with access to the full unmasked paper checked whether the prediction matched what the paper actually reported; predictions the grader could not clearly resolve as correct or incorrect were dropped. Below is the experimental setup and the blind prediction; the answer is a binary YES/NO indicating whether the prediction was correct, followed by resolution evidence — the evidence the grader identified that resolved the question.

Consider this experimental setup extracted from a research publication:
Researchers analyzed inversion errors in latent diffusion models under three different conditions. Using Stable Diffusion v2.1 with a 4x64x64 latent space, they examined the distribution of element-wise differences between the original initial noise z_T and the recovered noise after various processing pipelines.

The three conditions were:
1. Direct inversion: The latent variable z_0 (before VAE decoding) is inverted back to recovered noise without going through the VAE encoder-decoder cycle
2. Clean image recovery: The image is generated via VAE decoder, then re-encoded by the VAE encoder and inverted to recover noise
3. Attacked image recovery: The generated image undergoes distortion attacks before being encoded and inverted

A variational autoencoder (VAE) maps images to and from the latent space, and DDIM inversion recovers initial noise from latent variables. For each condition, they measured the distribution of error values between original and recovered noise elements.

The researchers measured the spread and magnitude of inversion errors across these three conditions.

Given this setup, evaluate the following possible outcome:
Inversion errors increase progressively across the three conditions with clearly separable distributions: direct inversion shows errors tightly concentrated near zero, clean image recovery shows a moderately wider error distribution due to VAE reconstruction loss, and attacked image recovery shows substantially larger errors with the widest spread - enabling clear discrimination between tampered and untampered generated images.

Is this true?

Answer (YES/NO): NO